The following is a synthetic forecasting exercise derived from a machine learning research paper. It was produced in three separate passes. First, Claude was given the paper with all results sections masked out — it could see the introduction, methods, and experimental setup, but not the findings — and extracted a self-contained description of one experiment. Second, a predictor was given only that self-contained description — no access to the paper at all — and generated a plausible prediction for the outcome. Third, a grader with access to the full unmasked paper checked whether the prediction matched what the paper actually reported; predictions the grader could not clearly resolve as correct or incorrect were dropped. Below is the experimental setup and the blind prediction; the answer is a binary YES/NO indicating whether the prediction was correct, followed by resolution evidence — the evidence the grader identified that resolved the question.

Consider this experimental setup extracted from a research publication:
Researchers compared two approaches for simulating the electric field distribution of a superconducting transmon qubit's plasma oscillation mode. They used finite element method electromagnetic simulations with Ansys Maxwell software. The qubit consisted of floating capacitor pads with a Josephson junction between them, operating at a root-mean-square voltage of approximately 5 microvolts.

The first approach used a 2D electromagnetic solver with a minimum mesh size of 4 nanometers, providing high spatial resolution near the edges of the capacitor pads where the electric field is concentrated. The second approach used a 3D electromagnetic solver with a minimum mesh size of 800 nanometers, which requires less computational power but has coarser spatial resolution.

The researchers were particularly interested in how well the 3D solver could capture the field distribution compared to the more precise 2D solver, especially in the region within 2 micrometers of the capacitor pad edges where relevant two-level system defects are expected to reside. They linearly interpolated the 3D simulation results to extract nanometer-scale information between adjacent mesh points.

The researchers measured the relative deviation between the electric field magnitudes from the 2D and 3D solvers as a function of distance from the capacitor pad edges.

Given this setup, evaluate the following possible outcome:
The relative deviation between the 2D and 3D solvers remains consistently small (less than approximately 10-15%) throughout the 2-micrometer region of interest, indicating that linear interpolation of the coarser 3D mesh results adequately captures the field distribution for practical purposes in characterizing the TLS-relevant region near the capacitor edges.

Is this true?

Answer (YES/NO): NO